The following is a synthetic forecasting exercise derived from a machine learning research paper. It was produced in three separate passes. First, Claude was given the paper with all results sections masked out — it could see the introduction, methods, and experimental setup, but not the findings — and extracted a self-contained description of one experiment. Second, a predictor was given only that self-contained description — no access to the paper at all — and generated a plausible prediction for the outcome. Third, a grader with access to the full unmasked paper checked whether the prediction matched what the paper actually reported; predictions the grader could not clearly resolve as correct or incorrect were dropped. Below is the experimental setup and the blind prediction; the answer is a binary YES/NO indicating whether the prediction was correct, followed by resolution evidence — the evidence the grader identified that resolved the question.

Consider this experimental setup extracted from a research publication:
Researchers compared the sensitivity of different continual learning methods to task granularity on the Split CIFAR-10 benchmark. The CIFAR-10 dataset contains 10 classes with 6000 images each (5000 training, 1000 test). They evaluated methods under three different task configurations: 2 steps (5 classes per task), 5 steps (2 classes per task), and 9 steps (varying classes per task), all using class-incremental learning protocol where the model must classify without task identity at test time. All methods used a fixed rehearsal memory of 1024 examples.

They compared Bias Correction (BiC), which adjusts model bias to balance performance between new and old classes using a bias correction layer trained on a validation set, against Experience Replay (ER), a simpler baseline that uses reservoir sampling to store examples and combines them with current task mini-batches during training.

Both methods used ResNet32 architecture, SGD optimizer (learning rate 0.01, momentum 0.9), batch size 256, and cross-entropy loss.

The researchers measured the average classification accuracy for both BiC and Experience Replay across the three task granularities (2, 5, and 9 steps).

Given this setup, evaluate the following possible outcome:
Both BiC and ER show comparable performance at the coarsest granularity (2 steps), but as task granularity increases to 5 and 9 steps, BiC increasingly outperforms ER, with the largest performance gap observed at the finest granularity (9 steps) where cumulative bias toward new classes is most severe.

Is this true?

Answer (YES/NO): NO